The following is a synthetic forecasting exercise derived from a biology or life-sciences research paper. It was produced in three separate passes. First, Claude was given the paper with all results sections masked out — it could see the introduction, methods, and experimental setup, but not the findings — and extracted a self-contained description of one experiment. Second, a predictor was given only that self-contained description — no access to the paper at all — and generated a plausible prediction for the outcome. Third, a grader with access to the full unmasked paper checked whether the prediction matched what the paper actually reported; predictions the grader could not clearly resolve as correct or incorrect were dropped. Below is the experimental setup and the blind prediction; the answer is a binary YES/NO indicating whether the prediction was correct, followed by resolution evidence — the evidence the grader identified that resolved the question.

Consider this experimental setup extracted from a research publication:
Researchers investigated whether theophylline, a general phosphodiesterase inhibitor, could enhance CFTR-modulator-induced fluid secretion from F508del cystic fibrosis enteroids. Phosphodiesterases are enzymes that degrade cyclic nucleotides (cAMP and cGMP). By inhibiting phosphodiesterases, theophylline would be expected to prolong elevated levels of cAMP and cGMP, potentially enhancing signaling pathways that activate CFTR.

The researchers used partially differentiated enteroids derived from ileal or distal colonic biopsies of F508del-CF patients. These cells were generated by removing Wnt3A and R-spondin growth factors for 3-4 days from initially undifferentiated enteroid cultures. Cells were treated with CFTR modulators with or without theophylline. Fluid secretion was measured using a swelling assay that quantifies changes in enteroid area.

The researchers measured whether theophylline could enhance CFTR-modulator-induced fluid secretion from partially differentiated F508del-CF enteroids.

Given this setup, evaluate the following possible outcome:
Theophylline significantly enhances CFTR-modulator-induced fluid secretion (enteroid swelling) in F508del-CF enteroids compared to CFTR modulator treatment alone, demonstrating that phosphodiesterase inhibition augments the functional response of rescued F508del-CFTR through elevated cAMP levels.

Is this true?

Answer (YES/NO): YES